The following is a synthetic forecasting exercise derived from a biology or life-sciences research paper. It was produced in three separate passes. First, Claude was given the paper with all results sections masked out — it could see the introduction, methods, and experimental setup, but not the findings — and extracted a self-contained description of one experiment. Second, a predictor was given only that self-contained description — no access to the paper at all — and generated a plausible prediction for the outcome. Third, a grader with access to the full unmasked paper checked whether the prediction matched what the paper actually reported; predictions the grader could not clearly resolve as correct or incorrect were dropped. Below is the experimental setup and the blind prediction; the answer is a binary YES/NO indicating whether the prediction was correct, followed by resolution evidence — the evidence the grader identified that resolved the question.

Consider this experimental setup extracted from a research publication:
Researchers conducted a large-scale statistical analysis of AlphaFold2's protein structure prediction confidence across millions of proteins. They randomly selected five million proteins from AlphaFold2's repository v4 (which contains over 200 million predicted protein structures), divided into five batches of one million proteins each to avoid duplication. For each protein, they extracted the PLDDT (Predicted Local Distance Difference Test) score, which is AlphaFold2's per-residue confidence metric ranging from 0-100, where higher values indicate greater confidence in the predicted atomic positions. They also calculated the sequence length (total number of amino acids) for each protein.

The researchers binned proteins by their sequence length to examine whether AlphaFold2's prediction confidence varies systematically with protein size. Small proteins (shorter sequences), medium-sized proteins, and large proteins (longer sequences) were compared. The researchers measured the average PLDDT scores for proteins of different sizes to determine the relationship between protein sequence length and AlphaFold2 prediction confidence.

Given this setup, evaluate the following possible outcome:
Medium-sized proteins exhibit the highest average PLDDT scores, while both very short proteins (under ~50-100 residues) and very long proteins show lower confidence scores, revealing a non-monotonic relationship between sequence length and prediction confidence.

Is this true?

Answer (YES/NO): YES